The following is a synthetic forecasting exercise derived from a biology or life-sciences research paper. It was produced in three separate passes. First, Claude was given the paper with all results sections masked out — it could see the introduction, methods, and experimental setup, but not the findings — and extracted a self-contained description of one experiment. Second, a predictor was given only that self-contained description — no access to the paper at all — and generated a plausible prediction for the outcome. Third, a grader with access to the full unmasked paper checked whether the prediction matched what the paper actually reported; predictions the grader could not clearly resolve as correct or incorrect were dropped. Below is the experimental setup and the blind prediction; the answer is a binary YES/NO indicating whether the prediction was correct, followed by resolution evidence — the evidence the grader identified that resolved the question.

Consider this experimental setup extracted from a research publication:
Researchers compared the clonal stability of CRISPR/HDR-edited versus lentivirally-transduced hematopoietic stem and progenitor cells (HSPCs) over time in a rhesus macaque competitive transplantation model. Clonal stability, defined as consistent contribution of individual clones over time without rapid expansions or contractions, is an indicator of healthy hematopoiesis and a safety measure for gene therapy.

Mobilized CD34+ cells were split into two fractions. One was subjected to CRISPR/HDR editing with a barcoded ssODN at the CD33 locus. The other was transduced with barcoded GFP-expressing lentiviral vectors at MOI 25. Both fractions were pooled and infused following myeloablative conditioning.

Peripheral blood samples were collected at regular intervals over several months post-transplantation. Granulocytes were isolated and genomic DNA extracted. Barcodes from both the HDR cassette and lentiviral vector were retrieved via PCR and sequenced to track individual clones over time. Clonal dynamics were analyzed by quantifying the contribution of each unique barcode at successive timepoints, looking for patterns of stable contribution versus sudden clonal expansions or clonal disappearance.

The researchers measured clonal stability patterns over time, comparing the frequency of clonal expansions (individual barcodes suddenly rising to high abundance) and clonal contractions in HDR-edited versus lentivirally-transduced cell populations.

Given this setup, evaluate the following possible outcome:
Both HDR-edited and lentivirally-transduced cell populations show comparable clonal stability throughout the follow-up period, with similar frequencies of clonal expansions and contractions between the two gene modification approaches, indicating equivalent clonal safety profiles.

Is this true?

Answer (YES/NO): NO